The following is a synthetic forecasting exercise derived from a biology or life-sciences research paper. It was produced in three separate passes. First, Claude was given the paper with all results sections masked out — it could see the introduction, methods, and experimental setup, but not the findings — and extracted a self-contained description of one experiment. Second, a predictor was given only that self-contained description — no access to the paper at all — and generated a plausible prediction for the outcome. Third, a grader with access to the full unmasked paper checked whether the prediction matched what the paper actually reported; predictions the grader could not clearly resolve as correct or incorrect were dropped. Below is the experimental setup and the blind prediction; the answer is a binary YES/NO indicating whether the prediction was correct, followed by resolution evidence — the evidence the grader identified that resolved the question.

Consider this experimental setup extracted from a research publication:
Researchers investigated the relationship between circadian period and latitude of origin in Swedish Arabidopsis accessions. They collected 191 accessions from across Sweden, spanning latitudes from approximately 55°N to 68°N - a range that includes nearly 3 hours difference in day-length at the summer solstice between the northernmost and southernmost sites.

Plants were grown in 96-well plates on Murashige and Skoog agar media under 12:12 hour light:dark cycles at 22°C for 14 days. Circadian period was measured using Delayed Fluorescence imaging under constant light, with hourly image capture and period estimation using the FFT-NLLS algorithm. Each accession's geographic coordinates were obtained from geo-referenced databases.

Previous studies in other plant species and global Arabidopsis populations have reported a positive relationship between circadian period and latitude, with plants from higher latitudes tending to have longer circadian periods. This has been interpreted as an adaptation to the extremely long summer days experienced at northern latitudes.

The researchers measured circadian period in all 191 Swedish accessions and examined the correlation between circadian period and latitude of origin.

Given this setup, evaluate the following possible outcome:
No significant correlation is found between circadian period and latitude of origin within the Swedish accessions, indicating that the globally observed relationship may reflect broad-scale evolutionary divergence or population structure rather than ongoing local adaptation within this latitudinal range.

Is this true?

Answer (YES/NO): NO